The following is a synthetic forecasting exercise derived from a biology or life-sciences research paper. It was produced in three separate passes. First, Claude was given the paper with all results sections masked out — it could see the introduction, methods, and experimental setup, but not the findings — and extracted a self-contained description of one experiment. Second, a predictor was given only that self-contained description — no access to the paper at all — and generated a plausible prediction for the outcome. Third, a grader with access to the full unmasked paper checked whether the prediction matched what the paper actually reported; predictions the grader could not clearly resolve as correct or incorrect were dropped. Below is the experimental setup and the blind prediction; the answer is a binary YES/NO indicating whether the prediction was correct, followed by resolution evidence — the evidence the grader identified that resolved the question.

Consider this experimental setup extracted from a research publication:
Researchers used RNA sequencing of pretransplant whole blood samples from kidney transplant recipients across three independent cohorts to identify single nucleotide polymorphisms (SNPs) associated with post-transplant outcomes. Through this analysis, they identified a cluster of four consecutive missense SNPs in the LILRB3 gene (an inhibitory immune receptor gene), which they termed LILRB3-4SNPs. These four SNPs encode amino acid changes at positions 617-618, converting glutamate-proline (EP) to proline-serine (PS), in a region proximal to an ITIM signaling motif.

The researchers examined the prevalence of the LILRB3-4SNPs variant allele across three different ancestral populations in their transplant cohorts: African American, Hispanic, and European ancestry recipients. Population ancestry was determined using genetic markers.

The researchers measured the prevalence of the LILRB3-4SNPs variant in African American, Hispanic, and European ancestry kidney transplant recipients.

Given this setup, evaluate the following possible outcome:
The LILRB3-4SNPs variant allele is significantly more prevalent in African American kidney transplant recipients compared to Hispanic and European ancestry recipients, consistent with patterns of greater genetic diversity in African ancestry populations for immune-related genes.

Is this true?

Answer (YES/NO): YES